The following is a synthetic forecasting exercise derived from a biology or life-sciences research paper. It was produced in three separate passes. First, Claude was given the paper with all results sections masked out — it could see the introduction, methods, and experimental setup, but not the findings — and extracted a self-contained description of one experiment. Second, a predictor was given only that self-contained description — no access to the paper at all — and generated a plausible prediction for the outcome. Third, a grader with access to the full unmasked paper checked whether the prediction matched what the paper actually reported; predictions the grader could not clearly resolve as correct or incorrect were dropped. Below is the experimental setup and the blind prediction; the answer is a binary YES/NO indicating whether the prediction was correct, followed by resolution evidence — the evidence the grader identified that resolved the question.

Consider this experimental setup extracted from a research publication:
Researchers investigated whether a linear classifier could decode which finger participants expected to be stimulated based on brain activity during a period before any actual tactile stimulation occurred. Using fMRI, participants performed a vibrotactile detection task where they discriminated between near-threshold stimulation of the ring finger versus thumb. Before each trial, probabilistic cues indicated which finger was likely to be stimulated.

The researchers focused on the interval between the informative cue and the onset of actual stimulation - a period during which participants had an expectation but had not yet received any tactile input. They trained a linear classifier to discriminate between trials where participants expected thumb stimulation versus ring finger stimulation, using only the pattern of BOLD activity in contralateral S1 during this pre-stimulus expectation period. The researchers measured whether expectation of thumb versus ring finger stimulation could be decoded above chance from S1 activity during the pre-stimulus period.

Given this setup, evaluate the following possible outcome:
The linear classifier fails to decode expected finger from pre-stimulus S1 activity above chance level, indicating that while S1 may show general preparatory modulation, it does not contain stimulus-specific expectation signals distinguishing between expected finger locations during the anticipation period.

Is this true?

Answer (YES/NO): NO